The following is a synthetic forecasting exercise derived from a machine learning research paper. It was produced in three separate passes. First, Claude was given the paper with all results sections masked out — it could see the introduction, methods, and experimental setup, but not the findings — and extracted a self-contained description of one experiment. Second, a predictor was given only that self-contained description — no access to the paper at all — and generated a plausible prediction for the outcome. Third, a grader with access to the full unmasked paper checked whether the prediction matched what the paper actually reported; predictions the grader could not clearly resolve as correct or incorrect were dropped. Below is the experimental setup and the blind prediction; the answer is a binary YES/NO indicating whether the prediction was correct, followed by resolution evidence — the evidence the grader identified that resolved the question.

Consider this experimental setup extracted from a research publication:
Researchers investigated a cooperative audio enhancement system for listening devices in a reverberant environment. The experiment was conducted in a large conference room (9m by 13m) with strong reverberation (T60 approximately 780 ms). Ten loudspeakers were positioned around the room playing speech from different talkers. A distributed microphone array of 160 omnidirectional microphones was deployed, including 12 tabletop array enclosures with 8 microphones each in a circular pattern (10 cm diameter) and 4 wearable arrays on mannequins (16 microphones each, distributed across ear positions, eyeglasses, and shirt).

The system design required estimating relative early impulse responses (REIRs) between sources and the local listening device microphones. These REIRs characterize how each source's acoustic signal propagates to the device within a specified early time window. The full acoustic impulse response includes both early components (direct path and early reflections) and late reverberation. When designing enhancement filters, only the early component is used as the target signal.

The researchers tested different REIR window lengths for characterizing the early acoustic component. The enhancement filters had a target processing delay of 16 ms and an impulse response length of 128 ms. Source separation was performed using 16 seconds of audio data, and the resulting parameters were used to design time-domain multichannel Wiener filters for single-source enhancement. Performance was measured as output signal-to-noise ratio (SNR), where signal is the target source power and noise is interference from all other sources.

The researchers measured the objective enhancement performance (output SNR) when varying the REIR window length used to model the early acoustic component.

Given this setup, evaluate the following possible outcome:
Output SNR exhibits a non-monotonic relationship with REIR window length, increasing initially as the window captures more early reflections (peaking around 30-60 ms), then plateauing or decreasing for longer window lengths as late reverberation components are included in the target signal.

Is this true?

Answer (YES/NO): NO